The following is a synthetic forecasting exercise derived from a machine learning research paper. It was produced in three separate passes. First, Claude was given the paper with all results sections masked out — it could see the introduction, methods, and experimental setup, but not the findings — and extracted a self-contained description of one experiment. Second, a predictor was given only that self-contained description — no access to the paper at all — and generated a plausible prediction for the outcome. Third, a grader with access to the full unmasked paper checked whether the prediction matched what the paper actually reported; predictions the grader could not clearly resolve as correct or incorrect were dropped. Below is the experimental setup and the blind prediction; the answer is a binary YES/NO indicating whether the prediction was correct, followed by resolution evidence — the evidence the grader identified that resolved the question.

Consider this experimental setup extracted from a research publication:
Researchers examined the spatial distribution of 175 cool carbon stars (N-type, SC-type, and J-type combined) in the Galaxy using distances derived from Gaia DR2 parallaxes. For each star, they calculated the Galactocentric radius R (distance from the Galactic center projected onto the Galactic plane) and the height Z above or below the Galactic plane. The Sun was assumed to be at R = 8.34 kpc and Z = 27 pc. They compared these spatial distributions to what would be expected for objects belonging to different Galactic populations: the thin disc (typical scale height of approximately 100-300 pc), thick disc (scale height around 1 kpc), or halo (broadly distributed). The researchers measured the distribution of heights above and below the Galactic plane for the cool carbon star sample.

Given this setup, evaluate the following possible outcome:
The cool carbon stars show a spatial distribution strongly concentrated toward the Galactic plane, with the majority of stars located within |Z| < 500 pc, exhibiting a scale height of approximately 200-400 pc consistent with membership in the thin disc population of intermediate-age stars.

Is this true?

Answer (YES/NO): NO